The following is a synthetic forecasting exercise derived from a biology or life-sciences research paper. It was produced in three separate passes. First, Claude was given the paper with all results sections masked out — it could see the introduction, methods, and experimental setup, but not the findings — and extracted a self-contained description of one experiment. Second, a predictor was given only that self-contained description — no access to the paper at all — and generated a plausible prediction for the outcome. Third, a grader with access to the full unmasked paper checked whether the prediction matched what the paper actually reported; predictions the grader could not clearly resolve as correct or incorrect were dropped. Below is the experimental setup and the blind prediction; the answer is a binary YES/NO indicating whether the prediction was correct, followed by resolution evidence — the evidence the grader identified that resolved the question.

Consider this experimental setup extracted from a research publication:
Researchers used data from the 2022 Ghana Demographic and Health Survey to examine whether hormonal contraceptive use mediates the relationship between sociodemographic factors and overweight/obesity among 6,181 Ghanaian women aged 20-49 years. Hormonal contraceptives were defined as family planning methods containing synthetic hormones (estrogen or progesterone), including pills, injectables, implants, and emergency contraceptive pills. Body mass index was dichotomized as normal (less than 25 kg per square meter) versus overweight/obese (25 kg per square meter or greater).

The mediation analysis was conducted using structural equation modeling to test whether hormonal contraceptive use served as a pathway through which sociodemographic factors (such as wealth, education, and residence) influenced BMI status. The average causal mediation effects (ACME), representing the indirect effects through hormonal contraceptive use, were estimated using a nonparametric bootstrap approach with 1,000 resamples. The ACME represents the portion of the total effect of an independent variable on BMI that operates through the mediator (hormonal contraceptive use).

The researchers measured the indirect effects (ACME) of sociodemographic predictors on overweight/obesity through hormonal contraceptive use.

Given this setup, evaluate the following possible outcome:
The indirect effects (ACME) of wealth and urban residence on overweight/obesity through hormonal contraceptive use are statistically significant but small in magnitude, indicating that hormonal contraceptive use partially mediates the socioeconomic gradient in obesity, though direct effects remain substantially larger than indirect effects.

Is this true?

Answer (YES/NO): NO